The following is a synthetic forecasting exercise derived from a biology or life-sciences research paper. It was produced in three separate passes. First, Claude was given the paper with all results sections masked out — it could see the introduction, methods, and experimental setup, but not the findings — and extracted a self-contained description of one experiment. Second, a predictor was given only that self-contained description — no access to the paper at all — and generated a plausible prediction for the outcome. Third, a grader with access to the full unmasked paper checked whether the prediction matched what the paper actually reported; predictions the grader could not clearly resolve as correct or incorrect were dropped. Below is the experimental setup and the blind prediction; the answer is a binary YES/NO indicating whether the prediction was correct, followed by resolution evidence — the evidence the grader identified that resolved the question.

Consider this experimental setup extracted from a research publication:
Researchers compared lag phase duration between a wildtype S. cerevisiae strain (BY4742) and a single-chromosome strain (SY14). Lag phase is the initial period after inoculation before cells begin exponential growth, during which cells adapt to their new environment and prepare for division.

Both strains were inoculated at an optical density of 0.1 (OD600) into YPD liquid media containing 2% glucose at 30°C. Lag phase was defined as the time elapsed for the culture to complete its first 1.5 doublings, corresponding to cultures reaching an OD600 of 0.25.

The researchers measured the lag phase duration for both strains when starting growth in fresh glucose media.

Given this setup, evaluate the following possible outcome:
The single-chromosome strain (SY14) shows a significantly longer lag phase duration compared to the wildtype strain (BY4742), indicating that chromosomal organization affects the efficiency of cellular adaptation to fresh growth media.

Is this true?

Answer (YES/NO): YES